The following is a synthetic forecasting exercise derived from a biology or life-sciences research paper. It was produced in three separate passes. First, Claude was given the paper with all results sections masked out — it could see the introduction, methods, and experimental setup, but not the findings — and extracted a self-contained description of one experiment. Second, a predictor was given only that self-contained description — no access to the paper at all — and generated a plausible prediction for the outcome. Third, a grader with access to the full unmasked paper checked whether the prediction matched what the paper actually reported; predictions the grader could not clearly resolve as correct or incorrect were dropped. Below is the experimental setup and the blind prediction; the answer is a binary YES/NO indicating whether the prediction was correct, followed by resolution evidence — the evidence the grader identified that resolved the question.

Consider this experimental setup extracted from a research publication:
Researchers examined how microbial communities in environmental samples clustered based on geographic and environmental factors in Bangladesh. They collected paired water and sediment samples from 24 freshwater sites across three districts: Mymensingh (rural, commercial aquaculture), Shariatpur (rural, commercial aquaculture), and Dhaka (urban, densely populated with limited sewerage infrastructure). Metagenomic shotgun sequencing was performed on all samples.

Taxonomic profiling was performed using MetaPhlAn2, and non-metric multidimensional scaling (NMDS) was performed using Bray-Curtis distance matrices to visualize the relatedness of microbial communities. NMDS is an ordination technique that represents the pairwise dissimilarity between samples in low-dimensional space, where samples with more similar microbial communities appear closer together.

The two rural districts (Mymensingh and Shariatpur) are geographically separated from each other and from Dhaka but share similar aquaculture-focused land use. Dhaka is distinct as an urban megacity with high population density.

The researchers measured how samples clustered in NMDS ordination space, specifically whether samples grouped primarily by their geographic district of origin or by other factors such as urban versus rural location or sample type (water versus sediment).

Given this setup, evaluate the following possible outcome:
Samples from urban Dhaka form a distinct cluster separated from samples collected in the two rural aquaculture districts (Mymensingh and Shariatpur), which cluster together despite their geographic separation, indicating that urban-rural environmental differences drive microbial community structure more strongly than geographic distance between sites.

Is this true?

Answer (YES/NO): NO